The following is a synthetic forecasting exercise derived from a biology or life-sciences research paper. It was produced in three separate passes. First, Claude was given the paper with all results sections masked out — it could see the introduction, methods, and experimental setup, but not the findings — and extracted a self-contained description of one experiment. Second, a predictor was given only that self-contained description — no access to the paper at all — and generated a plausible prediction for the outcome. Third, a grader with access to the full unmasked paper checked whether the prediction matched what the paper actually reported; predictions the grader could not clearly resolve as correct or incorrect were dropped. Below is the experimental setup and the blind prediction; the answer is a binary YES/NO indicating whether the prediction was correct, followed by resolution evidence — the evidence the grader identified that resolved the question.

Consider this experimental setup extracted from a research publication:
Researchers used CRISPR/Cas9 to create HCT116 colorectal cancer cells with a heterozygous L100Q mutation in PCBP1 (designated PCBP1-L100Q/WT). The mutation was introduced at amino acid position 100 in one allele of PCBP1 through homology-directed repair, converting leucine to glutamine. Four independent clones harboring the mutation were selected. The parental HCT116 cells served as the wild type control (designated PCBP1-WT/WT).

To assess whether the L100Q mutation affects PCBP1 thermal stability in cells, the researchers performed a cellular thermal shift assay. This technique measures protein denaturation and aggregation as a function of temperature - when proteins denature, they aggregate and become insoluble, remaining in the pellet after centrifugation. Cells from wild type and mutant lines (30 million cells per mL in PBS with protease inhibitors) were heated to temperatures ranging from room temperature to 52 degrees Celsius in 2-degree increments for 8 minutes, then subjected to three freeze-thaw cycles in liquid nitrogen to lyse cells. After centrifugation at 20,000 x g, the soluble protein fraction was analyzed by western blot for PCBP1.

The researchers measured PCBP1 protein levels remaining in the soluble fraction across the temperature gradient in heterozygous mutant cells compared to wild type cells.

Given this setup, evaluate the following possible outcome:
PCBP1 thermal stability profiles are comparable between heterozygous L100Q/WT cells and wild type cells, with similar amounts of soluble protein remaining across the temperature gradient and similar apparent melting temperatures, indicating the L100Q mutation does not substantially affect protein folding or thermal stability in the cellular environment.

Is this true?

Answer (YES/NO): NO